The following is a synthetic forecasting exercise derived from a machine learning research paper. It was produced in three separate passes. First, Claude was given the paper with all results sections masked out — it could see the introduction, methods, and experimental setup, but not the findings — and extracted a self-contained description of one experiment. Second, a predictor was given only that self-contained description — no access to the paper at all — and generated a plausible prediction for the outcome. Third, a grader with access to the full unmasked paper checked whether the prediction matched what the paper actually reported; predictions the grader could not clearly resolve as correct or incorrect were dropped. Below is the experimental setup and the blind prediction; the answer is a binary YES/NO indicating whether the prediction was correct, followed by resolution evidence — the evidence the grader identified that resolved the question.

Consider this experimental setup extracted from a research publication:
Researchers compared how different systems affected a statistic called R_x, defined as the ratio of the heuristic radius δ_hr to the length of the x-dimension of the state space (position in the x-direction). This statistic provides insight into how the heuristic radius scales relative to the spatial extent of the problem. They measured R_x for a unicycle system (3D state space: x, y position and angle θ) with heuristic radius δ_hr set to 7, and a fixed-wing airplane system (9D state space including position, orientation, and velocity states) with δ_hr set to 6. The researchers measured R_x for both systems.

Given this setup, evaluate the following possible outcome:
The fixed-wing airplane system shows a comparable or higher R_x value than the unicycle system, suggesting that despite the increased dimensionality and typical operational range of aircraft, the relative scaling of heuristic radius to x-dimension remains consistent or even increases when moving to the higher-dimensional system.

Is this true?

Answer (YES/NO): YES